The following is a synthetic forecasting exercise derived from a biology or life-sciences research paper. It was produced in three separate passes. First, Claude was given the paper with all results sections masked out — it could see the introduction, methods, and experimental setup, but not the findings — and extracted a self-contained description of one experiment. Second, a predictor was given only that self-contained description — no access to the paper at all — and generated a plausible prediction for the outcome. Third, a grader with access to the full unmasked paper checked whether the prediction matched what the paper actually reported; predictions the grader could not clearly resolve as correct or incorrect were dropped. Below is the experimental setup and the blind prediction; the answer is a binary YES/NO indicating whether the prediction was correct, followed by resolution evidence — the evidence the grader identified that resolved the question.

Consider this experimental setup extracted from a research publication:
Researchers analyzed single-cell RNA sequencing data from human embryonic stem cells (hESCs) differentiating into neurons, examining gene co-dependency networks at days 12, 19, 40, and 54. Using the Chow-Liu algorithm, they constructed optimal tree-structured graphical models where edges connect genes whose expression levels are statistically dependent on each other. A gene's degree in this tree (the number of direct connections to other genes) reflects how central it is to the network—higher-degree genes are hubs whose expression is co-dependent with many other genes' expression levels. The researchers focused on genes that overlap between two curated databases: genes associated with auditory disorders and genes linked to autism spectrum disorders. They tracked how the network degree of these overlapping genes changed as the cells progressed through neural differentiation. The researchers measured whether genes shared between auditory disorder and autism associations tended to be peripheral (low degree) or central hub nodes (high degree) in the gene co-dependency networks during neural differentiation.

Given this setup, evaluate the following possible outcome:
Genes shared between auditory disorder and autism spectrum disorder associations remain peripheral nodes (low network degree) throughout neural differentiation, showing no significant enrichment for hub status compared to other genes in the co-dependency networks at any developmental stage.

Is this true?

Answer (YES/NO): NO